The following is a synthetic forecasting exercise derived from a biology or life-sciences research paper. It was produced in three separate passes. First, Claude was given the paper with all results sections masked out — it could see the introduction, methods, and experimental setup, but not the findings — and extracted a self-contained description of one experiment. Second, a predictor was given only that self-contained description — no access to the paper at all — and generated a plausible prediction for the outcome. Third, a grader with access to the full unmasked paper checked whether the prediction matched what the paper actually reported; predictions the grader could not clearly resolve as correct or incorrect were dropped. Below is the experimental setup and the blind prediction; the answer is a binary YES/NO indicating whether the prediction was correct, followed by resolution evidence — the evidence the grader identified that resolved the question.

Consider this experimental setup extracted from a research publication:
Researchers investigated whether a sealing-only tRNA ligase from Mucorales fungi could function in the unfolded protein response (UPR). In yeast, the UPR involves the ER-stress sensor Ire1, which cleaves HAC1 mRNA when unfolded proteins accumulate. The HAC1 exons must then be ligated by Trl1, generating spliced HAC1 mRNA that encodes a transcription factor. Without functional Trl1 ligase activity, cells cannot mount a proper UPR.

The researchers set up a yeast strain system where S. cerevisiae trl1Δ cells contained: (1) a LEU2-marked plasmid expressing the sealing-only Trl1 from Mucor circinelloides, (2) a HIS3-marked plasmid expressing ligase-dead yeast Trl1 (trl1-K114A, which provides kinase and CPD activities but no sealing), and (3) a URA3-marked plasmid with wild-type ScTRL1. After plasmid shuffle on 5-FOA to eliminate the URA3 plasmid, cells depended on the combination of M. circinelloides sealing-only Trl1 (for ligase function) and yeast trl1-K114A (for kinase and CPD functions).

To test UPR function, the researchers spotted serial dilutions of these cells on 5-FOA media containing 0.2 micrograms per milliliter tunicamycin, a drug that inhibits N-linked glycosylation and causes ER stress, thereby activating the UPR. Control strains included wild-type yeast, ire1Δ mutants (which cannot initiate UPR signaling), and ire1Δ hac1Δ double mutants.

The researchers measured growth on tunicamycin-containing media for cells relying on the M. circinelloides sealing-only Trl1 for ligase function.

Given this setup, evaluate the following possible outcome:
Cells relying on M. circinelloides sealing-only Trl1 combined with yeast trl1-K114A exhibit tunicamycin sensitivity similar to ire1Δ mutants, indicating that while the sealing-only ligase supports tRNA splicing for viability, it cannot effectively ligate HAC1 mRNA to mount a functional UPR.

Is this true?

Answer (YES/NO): NO